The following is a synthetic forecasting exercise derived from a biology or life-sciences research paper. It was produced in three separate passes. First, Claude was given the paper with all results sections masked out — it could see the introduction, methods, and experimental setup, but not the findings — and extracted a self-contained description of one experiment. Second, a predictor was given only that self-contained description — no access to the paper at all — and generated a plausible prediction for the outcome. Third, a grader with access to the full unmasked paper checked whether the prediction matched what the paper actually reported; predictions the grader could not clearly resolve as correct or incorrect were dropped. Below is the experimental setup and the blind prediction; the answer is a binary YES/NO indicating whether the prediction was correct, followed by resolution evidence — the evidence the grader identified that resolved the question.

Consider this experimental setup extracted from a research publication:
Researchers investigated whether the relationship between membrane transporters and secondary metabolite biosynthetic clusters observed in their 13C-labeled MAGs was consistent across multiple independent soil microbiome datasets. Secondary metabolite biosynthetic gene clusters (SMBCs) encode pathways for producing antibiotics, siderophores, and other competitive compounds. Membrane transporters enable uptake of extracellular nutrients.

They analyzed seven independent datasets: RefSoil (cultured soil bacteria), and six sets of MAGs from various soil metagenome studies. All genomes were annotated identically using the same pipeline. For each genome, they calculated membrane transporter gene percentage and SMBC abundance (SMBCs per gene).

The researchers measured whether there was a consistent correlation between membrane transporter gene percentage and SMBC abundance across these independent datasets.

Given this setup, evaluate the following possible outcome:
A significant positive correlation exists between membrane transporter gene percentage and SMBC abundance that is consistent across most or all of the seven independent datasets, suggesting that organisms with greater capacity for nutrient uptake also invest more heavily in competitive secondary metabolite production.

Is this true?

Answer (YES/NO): NO